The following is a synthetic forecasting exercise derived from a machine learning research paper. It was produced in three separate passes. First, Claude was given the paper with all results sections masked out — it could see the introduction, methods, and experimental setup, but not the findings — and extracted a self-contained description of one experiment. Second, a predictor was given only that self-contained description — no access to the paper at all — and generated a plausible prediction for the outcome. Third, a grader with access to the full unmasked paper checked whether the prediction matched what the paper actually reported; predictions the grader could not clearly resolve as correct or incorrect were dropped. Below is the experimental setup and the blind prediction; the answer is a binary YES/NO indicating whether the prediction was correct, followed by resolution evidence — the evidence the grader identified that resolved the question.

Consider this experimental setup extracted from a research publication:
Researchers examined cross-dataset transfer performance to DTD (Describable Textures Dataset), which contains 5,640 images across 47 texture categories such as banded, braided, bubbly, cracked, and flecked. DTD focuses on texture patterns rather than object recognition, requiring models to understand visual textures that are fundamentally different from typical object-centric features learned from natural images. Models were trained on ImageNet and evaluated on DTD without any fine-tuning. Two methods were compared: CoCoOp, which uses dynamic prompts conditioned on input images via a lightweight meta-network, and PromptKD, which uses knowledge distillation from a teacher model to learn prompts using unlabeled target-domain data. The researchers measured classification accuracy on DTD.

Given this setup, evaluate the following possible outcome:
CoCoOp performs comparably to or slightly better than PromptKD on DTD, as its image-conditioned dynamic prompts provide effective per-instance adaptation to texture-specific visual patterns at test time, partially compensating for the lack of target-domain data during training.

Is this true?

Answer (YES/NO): NO